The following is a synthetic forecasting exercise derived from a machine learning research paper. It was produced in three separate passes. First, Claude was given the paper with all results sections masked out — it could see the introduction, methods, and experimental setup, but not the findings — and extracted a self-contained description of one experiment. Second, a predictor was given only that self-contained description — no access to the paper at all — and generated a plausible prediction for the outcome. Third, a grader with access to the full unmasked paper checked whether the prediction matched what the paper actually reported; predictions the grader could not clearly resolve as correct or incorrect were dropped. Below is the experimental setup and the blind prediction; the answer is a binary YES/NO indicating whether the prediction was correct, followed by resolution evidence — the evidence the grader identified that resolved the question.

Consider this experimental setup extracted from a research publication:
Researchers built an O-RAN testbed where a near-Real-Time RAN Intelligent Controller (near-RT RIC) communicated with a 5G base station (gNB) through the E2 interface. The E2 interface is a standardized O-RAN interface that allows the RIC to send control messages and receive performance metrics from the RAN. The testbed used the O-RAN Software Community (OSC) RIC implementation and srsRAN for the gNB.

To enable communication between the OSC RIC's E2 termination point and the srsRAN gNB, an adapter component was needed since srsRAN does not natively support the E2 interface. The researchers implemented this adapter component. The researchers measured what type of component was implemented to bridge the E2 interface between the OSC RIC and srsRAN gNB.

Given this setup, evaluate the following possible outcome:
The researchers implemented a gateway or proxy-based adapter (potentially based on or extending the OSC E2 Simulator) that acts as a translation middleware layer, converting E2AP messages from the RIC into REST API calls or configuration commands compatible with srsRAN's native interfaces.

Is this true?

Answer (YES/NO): NO